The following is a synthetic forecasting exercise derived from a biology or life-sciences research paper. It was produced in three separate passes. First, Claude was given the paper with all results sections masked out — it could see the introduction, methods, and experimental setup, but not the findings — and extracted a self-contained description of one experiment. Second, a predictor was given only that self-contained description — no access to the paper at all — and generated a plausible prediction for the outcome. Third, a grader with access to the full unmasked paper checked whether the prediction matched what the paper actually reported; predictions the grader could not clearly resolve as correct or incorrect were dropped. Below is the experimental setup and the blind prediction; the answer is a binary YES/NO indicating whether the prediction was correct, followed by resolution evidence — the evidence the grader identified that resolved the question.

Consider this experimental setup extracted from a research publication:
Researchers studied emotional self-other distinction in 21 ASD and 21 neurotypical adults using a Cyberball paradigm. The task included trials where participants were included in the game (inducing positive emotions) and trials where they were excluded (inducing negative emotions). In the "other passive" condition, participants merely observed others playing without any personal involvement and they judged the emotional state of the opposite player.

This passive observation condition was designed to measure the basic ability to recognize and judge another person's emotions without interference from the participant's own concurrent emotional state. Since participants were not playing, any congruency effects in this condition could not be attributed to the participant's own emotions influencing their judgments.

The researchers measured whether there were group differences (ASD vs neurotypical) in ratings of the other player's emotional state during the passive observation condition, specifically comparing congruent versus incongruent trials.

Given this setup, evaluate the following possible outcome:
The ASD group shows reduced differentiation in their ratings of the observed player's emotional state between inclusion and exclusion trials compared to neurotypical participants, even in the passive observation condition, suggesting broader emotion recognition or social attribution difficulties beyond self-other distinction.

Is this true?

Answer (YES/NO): NO